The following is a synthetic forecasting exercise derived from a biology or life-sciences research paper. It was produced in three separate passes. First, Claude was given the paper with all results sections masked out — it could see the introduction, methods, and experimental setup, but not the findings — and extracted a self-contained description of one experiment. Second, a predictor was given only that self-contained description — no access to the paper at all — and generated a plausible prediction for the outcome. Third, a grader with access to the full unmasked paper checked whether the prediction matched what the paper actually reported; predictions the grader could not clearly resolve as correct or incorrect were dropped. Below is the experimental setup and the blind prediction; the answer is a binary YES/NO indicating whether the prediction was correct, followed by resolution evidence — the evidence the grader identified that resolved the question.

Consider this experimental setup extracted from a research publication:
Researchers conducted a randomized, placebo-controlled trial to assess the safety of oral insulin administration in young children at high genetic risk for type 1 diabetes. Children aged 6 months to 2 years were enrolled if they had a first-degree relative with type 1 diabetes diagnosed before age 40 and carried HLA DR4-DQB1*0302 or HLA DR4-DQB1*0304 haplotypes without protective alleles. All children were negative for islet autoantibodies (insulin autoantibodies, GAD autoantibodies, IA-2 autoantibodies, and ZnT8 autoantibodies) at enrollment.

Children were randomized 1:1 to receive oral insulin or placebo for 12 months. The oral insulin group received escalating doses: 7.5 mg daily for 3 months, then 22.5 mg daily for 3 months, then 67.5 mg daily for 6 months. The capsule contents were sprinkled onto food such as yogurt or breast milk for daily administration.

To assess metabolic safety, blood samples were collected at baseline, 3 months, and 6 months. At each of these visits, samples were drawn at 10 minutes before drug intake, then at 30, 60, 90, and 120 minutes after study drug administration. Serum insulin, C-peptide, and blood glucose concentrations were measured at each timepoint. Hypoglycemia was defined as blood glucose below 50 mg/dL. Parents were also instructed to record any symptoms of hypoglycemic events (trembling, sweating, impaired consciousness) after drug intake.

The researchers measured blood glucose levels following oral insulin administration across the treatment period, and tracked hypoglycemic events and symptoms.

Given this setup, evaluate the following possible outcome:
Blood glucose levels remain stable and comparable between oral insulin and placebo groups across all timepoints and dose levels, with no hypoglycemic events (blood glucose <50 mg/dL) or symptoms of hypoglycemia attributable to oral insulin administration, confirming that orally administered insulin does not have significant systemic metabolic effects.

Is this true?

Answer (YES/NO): YES